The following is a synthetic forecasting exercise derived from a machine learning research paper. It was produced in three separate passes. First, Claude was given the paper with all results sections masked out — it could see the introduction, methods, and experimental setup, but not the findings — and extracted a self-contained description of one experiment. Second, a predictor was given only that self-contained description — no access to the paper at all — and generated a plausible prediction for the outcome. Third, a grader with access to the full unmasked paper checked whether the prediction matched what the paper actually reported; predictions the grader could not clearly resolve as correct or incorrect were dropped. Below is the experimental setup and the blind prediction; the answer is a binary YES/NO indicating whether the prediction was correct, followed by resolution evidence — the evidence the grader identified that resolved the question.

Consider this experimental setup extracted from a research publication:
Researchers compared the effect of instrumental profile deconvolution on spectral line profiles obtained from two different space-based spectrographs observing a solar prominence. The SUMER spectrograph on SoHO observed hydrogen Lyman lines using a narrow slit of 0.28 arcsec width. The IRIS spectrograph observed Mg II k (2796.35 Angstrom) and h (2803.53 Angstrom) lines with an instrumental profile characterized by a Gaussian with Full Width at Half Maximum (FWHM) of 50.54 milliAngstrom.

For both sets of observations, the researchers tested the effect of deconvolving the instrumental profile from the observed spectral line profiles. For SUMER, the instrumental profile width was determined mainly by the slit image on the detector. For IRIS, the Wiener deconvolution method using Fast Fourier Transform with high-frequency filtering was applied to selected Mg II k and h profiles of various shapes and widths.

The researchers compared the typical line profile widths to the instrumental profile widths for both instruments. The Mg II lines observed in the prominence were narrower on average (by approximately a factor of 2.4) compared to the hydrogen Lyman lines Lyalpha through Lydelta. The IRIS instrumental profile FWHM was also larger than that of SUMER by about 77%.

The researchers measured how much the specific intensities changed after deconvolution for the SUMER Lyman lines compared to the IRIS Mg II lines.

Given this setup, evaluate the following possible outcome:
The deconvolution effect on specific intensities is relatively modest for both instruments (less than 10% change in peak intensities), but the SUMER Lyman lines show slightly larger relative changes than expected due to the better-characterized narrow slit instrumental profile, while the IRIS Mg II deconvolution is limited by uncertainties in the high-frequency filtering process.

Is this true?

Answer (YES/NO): NO